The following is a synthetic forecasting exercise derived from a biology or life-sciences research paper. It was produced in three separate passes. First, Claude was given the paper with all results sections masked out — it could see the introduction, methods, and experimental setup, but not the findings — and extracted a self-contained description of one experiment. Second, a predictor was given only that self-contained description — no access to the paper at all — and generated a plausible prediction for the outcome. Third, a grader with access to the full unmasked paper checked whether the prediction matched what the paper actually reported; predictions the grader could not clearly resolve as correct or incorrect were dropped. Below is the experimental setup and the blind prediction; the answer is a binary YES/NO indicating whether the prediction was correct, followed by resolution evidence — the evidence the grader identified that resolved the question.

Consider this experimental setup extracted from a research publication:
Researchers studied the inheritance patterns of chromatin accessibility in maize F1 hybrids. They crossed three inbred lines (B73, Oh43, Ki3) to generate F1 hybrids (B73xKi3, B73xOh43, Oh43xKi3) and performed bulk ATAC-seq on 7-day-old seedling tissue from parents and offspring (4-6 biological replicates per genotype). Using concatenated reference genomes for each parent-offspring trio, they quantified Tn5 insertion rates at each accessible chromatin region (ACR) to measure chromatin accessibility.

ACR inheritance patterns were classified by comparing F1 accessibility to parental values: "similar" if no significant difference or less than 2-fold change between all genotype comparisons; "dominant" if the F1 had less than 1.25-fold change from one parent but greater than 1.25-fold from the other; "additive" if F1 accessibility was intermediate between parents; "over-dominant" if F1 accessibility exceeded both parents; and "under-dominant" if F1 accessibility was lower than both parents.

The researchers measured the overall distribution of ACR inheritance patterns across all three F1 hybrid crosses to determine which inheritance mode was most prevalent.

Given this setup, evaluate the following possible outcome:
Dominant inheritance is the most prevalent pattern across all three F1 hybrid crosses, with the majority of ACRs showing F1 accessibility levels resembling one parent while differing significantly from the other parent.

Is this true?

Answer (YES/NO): NO